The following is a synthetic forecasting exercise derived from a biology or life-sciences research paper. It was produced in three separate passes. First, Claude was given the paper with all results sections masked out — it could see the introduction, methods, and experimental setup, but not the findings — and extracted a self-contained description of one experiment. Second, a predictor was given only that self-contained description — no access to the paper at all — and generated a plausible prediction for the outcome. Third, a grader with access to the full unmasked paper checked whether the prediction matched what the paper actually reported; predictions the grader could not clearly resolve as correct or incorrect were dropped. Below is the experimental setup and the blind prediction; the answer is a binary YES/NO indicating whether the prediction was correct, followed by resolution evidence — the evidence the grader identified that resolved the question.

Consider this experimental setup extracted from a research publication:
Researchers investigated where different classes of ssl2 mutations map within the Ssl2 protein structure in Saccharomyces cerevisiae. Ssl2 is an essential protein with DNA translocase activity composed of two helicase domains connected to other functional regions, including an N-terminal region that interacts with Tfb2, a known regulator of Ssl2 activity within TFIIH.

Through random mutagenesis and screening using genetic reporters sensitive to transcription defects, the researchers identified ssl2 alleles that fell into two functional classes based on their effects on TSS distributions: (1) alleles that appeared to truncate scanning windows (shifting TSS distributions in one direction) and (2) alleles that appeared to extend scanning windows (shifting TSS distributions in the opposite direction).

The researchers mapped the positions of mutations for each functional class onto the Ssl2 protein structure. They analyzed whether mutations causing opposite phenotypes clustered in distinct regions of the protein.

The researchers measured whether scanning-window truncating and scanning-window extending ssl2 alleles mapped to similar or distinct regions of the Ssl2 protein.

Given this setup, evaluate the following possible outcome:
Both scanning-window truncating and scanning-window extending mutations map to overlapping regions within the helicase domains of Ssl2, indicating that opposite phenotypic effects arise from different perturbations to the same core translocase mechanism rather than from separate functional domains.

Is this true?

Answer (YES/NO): NO